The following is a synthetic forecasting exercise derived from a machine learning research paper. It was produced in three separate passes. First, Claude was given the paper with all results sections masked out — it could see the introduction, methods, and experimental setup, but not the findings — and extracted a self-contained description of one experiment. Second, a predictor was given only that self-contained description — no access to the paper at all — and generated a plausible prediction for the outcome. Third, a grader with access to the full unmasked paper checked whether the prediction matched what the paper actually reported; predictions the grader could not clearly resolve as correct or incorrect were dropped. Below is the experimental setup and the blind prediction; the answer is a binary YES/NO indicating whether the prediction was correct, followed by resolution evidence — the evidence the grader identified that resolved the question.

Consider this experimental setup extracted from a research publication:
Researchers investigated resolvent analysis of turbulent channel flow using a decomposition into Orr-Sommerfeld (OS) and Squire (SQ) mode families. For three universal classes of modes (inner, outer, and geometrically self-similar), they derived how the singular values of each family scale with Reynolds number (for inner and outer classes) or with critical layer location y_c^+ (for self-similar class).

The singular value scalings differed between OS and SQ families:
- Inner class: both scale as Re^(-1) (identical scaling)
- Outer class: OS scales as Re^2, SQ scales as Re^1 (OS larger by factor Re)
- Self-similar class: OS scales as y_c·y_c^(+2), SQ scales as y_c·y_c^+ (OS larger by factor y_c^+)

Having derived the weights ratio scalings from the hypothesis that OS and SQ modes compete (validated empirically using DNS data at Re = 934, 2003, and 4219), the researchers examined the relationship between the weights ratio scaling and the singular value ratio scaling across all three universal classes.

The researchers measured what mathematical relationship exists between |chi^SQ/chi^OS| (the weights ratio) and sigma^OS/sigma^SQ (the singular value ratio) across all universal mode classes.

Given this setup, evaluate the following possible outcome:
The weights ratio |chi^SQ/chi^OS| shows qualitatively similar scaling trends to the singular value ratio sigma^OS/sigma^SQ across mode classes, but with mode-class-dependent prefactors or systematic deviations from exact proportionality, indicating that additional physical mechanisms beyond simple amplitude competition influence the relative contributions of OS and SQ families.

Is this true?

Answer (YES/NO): NO